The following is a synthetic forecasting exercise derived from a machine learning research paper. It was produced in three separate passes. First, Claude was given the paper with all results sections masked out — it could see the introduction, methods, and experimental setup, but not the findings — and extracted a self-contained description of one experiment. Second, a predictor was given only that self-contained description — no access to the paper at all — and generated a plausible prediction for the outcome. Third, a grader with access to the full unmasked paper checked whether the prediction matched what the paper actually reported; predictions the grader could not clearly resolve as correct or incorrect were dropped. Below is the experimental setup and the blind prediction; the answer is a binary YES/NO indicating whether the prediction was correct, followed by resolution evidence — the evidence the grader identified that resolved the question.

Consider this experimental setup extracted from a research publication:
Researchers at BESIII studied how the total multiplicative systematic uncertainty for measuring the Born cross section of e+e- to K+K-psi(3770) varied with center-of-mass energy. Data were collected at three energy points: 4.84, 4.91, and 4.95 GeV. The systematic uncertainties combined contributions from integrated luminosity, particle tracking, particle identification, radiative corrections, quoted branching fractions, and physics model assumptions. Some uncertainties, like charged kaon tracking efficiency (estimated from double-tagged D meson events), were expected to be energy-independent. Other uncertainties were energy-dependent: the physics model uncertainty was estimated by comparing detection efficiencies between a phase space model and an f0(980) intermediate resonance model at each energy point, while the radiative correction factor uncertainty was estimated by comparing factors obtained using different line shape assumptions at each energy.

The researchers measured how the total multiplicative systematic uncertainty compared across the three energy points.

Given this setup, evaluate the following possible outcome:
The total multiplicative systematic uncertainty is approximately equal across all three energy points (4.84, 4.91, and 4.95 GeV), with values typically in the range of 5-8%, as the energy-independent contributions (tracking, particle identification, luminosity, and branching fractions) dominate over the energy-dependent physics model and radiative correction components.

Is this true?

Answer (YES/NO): NO